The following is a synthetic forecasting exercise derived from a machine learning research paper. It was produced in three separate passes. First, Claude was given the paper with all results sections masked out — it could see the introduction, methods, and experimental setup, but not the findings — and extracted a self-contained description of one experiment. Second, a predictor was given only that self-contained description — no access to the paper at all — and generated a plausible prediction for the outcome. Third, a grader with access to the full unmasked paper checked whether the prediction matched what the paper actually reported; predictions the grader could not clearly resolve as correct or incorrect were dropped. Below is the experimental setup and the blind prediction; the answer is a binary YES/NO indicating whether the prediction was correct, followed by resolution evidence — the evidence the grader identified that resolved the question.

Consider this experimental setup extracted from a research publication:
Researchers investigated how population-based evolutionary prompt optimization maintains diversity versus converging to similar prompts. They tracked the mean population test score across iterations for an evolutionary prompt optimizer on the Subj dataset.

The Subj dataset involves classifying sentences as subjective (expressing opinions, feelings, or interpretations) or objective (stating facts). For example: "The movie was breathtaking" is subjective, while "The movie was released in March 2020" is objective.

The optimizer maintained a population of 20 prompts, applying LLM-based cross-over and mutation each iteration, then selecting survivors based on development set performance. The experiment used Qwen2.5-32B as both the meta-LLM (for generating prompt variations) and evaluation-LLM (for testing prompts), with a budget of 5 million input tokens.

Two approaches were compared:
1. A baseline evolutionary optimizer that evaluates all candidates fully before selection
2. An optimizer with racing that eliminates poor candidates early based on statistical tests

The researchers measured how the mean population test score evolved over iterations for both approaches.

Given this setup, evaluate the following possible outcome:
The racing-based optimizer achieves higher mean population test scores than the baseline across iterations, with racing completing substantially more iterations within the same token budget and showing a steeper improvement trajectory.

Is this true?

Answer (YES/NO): NO